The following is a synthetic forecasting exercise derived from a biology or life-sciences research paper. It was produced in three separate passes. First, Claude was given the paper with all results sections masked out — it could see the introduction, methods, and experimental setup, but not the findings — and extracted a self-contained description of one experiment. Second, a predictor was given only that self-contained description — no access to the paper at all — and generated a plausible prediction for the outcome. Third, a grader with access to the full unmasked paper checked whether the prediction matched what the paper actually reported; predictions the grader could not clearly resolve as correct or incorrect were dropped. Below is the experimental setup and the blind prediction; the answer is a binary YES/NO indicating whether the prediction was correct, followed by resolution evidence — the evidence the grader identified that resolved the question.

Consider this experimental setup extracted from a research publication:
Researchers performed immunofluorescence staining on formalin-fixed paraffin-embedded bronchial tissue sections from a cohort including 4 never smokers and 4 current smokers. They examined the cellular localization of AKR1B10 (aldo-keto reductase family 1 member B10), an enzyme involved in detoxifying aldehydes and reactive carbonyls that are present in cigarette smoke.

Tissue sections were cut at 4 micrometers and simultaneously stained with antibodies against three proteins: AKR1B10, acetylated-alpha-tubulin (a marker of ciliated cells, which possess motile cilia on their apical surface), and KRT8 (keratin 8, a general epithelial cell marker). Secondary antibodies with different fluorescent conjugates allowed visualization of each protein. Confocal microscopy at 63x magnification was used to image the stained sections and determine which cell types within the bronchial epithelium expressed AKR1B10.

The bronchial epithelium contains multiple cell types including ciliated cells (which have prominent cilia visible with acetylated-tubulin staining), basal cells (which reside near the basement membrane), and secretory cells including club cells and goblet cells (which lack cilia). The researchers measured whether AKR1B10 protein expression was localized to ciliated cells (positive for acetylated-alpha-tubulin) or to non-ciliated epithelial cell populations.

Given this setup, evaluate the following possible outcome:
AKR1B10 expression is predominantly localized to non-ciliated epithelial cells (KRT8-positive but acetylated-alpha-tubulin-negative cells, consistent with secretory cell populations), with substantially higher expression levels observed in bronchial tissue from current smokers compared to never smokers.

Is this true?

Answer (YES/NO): NO